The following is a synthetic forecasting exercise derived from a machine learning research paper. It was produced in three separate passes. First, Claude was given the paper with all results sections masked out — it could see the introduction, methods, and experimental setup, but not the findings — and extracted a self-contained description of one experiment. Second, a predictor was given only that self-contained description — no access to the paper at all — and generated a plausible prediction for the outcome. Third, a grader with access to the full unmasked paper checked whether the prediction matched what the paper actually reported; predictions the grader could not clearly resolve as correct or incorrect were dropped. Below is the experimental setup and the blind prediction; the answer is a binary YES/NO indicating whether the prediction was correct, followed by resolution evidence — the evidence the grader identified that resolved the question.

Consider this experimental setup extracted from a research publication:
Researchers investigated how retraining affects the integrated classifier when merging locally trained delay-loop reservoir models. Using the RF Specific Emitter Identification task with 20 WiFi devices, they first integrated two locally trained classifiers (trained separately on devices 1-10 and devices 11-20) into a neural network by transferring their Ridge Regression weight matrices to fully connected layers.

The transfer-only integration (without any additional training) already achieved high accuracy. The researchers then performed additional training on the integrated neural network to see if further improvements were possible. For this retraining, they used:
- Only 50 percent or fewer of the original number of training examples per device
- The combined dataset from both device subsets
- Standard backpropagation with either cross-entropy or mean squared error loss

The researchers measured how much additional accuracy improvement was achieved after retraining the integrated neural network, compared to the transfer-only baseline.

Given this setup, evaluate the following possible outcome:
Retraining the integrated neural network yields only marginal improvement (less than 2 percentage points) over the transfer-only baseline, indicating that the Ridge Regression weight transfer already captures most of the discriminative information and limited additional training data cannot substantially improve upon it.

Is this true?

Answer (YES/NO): YES